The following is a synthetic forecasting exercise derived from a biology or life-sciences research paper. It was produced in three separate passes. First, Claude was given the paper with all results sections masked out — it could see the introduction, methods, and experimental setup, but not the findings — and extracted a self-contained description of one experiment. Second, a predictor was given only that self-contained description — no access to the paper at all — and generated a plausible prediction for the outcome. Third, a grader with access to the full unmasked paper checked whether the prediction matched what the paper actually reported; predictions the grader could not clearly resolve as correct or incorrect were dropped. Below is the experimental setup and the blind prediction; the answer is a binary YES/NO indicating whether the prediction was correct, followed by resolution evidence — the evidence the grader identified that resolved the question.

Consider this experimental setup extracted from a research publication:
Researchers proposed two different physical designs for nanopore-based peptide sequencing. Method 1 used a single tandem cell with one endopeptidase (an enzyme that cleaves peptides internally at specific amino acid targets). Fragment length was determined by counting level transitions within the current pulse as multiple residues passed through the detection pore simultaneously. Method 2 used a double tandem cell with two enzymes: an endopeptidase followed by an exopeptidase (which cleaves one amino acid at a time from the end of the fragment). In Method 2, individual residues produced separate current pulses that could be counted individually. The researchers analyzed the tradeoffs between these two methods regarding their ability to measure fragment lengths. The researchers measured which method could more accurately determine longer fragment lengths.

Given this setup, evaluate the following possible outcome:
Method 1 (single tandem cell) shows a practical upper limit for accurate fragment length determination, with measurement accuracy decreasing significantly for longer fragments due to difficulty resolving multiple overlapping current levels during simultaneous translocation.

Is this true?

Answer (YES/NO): YES